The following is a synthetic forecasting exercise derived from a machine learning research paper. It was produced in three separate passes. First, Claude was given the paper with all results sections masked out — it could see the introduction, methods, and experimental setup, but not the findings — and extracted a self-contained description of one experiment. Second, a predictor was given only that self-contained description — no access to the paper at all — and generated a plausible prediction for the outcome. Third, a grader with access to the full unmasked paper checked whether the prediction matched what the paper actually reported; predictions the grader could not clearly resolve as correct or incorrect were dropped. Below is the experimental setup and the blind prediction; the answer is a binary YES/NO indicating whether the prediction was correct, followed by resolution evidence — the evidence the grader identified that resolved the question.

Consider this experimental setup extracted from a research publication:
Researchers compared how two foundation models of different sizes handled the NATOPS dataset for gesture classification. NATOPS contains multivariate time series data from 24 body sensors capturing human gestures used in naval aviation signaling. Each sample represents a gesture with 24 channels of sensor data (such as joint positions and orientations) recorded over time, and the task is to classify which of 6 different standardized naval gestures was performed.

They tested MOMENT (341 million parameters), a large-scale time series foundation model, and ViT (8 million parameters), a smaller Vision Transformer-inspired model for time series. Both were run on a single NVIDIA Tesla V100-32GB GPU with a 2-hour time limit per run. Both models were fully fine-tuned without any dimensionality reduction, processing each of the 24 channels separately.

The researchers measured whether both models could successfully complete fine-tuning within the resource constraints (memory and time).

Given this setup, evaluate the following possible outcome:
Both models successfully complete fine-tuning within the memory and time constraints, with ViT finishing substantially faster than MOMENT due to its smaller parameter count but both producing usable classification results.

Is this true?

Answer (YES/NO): NO